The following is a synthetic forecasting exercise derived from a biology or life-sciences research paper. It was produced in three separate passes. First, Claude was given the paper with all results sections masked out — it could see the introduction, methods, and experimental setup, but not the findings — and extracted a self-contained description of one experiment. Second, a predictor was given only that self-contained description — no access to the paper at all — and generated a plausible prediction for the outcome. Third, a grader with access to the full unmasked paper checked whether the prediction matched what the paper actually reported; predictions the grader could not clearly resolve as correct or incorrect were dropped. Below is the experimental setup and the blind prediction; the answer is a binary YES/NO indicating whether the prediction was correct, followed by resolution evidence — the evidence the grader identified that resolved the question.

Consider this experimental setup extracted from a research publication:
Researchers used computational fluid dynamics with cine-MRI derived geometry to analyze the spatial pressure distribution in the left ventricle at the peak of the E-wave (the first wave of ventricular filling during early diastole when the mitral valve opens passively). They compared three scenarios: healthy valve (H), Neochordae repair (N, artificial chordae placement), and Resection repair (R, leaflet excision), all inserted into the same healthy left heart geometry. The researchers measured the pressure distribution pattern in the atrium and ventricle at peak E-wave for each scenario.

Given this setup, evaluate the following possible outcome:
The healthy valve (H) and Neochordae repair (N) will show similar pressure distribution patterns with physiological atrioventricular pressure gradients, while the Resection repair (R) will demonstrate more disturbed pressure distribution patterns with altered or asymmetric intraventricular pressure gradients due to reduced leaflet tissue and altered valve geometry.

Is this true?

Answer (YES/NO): YES